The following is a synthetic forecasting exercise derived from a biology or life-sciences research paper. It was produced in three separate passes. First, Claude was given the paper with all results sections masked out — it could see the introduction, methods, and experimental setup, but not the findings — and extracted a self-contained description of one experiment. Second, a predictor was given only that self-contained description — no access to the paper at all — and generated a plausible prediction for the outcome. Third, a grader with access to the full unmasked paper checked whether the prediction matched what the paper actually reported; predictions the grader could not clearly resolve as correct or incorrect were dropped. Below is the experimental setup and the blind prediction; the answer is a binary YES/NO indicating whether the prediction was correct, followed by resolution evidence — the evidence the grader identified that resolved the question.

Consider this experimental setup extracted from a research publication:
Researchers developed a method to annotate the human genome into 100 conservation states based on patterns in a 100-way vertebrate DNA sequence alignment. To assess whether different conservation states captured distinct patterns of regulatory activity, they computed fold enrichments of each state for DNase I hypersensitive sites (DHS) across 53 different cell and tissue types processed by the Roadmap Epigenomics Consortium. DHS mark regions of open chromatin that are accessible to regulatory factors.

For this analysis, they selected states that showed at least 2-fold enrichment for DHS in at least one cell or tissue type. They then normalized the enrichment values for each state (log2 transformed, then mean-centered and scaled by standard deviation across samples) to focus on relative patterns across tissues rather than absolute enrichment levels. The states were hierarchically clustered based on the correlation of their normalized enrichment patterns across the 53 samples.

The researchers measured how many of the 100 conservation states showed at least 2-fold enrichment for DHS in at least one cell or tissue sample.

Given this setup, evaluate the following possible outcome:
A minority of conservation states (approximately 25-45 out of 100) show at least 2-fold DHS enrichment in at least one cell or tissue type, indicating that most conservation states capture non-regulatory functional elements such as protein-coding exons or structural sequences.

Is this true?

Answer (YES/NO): NO